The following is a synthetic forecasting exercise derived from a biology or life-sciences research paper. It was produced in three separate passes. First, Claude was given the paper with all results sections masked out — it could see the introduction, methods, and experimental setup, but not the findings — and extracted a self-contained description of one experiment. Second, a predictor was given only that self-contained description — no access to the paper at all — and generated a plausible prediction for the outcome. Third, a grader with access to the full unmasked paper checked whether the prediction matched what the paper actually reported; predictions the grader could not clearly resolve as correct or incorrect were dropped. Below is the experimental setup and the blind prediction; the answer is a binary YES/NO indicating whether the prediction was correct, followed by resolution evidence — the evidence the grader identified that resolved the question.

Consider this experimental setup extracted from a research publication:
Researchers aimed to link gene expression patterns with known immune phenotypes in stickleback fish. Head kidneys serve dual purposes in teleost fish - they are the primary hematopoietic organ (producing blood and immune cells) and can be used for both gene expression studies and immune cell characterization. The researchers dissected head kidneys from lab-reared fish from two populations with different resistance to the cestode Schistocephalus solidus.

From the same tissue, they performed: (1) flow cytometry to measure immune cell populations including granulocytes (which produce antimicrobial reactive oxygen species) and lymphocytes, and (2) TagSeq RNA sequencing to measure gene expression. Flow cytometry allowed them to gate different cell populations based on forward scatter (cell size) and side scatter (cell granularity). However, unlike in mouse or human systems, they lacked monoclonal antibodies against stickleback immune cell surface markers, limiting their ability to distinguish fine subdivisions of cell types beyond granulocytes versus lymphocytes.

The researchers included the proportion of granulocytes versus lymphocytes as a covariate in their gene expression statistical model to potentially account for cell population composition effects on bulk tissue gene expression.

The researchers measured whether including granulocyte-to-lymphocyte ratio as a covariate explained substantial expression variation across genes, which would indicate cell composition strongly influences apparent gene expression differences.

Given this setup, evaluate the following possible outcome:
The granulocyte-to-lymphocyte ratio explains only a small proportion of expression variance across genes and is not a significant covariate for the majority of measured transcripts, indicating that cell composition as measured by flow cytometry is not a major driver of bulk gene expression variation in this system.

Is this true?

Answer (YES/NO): YES